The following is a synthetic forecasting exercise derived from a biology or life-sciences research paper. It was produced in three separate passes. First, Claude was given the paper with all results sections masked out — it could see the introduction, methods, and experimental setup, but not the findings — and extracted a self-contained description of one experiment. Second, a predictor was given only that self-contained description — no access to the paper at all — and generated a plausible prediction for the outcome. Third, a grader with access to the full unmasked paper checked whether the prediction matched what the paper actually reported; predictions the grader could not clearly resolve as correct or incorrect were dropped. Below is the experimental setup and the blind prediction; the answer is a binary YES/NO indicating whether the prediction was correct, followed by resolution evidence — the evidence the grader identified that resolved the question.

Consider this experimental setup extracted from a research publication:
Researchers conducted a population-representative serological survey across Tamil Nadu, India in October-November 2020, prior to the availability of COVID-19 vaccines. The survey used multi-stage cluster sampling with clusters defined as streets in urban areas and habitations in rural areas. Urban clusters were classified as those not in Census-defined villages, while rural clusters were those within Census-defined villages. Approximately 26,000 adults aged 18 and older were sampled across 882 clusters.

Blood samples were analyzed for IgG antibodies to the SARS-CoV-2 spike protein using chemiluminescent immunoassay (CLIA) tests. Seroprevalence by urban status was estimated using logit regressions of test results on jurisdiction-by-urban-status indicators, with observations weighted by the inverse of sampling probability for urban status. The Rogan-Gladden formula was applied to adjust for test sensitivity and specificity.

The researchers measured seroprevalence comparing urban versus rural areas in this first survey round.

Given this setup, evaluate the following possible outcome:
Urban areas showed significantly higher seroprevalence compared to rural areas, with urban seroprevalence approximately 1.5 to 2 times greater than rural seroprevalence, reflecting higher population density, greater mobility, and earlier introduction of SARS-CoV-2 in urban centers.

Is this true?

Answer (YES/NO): NO